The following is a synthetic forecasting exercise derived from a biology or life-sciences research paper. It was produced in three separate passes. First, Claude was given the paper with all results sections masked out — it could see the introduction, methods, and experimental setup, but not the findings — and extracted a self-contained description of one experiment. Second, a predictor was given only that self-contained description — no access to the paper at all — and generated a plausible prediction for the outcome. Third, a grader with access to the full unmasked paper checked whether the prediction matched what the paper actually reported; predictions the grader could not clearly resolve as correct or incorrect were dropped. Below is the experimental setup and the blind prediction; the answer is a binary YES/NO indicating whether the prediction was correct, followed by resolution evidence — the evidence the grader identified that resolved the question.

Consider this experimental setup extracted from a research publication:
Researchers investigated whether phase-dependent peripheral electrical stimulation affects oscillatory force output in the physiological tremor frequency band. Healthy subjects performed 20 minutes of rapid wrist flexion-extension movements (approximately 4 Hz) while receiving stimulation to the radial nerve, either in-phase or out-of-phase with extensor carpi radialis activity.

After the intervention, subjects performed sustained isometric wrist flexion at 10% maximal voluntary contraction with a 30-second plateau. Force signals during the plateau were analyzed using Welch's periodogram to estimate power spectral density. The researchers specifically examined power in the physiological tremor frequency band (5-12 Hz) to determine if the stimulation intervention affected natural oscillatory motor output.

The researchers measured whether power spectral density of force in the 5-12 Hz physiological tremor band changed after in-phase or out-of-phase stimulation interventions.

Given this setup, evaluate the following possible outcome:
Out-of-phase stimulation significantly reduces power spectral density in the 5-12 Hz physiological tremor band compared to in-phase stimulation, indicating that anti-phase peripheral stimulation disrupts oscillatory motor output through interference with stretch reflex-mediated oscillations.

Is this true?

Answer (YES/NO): NO